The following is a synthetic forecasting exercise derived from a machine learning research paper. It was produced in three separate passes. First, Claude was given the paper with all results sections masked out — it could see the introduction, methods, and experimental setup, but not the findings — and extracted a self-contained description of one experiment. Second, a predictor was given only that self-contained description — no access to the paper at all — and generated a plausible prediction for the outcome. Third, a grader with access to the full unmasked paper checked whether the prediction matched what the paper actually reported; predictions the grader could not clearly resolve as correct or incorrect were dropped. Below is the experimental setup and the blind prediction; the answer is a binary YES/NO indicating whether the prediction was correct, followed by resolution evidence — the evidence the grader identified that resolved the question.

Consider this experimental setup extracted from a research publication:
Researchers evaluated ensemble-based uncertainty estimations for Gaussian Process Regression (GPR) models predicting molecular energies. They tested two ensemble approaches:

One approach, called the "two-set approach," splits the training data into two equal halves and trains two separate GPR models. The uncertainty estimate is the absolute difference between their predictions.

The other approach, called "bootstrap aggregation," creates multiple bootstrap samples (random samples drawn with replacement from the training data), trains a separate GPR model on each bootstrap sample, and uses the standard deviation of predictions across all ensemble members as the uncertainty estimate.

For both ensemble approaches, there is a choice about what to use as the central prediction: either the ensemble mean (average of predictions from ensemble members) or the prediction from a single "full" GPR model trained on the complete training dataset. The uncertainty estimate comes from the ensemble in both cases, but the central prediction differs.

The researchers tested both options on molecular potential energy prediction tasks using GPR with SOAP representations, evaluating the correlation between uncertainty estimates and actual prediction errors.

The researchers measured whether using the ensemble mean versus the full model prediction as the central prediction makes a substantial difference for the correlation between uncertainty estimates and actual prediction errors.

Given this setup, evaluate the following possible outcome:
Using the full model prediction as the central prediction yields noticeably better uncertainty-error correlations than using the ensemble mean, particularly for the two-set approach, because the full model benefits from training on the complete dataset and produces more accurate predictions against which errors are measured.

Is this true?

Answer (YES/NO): NO